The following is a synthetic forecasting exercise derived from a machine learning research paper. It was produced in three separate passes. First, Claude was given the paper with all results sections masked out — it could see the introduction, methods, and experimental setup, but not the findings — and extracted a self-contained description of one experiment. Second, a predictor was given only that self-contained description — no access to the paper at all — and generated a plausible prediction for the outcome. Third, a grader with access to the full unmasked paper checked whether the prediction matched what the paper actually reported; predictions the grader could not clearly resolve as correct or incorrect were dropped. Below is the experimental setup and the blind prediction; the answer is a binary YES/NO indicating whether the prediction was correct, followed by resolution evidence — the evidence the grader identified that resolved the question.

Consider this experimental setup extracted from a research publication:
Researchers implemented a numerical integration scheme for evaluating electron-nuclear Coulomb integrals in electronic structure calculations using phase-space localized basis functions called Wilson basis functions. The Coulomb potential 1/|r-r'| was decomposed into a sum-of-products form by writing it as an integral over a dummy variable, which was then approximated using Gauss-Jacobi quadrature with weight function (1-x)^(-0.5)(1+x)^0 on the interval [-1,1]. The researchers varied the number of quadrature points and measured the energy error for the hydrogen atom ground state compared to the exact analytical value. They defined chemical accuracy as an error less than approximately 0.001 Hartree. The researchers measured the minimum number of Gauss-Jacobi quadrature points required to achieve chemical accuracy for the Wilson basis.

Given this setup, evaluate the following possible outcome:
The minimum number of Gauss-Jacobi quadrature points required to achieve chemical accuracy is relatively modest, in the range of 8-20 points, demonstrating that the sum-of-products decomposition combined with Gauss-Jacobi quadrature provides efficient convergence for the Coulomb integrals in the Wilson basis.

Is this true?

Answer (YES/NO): NO